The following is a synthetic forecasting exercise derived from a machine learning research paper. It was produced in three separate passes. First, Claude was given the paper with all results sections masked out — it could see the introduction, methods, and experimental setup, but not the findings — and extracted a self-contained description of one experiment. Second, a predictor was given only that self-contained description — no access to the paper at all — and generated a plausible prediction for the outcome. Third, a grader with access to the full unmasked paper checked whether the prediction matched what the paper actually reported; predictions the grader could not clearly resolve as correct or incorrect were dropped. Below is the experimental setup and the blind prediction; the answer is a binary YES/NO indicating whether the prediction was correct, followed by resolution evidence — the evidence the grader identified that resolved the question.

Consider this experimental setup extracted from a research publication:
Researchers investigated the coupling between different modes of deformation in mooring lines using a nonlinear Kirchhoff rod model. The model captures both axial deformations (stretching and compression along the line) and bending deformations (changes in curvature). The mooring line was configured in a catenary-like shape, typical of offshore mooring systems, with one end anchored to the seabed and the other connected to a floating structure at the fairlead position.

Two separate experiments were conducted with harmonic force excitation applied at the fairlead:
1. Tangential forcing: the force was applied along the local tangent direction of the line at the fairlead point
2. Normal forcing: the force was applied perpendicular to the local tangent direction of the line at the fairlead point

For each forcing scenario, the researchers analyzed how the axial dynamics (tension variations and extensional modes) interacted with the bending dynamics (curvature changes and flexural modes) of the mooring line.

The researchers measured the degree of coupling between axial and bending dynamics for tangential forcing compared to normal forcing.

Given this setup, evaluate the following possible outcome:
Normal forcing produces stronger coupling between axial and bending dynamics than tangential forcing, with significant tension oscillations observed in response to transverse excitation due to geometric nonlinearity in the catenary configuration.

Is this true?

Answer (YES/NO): NO